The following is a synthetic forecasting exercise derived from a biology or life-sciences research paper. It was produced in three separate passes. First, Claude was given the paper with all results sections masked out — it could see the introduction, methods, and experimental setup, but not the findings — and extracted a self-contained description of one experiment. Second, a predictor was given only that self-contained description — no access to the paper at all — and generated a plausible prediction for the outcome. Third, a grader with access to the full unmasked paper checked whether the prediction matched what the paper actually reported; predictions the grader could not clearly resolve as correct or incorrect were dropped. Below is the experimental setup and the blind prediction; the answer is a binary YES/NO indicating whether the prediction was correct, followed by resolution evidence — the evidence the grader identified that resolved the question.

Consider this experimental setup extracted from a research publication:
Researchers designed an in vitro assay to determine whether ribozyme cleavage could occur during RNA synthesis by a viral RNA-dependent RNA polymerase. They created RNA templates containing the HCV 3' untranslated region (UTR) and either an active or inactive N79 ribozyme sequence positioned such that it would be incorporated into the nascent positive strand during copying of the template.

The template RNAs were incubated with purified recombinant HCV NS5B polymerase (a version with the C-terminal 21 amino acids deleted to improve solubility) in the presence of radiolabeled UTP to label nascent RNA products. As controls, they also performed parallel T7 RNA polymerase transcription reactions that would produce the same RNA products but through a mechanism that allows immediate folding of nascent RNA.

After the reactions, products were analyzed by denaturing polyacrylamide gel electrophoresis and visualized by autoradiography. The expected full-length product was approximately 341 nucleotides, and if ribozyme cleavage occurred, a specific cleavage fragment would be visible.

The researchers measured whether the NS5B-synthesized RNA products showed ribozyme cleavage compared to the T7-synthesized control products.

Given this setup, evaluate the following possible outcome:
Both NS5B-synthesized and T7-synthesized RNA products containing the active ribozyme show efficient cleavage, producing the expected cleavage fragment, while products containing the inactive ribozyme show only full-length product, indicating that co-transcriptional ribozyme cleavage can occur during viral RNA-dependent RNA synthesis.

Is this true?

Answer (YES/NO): NO